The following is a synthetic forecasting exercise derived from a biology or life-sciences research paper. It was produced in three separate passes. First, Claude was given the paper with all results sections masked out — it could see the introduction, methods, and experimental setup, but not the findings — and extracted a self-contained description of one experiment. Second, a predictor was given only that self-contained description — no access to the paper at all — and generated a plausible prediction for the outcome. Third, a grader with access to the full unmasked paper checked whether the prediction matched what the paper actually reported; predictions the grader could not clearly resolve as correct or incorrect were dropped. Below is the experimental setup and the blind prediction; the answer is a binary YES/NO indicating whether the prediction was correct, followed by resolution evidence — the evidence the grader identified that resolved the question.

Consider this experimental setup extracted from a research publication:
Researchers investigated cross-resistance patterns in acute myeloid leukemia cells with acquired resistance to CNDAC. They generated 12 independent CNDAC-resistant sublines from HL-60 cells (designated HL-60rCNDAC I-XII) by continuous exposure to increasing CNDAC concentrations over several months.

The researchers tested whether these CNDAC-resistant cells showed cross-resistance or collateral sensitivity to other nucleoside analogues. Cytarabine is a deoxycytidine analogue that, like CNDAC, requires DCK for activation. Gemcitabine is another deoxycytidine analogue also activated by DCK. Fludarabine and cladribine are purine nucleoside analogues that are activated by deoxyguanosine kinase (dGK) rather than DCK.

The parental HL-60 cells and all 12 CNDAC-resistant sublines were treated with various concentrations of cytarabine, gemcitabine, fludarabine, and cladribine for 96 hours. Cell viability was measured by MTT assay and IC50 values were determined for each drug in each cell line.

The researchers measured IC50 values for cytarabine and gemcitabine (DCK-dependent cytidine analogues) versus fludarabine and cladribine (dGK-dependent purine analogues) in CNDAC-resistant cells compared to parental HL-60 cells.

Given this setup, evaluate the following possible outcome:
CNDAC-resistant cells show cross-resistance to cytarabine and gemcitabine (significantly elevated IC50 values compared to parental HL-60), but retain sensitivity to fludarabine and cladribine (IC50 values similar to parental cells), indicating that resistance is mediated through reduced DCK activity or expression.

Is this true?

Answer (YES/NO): NO